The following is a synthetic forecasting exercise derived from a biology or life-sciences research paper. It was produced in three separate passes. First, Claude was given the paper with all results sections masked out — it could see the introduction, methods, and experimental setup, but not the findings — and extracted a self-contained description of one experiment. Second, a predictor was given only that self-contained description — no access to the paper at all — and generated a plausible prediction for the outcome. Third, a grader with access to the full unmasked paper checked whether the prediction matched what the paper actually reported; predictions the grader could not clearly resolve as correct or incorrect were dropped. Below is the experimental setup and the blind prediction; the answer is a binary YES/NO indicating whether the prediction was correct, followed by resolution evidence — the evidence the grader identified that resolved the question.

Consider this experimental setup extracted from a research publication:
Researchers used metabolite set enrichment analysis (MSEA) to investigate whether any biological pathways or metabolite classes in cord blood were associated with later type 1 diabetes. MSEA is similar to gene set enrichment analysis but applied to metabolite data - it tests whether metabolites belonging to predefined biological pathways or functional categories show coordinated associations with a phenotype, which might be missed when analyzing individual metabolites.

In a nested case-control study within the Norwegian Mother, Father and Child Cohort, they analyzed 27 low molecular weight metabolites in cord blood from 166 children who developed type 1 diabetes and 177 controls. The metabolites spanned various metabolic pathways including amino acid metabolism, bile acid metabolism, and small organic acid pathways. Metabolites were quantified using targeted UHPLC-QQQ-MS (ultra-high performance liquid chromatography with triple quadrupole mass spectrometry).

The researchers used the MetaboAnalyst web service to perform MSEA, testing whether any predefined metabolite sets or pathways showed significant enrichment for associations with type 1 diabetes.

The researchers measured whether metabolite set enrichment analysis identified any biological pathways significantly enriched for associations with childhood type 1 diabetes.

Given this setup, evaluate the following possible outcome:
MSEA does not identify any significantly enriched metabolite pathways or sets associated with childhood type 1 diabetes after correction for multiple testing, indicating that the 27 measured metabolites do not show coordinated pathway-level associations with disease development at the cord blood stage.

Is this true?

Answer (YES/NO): YES